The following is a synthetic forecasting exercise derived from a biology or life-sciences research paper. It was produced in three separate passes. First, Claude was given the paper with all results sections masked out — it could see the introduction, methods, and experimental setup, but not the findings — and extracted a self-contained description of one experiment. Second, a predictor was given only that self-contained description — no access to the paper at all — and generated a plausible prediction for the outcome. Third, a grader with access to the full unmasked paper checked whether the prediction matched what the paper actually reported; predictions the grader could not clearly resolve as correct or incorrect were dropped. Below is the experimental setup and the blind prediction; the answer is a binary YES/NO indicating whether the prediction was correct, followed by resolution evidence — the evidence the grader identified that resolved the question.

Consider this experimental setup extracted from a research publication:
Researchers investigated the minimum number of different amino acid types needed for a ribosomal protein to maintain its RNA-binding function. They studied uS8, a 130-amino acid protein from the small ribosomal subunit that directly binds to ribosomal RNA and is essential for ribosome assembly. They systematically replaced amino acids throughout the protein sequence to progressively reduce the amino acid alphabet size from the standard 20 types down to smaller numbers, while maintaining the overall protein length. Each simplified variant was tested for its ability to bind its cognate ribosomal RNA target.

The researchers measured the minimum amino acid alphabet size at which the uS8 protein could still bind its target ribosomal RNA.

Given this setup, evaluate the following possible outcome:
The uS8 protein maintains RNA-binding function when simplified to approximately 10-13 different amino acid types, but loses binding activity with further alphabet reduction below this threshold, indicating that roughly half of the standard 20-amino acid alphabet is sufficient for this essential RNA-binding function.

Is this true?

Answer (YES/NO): NO